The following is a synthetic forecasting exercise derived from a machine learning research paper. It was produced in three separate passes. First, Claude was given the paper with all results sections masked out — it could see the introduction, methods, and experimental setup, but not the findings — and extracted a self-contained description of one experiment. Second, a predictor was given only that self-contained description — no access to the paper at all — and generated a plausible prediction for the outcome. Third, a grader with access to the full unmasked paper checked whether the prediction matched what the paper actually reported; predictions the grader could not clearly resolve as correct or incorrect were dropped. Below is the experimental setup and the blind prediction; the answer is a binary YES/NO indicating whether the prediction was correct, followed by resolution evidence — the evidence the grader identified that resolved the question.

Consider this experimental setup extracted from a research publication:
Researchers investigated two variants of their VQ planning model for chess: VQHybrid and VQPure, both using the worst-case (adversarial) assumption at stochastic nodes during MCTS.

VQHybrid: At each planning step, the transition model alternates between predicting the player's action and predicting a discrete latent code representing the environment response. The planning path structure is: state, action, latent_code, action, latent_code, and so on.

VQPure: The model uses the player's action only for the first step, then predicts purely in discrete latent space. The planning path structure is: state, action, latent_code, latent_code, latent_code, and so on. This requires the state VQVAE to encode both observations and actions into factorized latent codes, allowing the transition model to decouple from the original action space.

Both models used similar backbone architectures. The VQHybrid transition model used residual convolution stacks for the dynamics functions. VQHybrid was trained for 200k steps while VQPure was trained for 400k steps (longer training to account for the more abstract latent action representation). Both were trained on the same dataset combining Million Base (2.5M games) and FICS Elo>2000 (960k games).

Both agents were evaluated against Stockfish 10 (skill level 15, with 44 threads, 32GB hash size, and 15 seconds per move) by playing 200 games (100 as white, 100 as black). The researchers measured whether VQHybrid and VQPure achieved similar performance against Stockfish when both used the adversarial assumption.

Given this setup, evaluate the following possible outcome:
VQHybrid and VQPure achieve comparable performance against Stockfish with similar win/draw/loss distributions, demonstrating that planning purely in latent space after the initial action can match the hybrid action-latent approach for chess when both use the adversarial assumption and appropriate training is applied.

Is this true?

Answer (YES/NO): YES